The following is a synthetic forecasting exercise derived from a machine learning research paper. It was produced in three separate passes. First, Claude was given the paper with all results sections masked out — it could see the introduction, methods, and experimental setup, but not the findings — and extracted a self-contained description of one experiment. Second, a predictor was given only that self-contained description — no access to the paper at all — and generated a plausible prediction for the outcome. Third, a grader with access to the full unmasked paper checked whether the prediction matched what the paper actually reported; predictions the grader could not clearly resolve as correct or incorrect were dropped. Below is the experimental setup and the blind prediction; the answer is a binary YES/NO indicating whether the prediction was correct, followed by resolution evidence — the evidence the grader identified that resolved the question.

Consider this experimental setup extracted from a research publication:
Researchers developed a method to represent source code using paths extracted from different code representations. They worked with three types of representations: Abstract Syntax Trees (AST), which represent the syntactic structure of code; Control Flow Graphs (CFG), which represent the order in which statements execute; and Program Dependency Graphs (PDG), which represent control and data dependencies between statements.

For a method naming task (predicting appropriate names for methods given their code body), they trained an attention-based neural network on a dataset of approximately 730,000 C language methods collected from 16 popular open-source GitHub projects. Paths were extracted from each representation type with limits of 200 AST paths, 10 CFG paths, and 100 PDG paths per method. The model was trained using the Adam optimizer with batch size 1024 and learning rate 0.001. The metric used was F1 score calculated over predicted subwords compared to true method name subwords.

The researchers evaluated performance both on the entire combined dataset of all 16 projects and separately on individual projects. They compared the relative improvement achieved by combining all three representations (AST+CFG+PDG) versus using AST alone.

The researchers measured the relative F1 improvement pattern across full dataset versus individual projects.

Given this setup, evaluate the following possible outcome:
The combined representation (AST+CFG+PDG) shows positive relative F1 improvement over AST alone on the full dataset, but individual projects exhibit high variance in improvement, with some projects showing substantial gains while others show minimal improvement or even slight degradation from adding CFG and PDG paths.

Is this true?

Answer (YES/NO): NO